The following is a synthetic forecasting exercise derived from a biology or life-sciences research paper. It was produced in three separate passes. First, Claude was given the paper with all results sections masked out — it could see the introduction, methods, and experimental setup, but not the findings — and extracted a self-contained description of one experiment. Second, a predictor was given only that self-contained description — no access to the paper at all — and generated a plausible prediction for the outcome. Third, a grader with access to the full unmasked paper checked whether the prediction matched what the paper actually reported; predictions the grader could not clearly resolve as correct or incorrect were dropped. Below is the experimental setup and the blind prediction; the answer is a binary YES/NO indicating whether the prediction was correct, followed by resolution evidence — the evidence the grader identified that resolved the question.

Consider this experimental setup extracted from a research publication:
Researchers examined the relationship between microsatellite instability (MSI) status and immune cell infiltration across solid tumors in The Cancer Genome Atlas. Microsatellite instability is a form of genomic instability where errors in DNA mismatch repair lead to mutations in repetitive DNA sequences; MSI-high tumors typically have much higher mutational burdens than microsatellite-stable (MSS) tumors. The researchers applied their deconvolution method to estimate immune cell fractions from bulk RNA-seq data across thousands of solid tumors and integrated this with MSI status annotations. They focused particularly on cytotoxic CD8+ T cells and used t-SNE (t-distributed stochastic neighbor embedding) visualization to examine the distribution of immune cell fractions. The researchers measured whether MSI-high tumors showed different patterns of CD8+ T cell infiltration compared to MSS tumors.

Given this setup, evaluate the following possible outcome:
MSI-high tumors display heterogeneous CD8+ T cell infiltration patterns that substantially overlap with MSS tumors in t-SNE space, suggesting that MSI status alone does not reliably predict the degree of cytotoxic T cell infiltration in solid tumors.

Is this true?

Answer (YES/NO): NO